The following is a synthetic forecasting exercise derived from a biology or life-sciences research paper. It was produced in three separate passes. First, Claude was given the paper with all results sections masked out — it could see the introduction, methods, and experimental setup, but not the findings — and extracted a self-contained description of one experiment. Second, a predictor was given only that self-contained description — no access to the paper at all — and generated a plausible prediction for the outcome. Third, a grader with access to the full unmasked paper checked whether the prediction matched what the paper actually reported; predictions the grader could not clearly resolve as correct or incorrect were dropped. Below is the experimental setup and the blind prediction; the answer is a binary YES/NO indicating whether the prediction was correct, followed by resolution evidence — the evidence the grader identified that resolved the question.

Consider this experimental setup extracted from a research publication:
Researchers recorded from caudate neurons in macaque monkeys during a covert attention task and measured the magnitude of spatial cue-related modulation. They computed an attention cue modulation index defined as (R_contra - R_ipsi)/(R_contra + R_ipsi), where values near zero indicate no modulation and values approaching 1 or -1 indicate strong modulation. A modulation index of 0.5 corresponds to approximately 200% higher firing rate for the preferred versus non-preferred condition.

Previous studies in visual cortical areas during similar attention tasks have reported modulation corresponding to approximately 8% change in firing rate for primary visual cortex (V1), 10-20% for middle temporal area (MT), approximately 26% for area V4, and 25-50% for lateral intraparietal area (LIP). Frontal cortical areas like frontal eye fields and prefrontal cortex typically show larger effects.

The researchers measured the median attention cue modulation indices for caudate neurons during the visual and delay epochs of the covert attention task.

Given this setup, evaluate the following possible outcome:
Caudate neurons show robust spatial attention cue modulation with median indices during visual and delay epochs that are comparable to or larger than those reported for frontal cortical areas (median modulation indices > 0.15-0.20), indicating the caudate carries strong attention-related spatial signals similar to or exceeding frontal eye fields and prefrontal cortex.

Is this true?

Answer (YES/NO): YES